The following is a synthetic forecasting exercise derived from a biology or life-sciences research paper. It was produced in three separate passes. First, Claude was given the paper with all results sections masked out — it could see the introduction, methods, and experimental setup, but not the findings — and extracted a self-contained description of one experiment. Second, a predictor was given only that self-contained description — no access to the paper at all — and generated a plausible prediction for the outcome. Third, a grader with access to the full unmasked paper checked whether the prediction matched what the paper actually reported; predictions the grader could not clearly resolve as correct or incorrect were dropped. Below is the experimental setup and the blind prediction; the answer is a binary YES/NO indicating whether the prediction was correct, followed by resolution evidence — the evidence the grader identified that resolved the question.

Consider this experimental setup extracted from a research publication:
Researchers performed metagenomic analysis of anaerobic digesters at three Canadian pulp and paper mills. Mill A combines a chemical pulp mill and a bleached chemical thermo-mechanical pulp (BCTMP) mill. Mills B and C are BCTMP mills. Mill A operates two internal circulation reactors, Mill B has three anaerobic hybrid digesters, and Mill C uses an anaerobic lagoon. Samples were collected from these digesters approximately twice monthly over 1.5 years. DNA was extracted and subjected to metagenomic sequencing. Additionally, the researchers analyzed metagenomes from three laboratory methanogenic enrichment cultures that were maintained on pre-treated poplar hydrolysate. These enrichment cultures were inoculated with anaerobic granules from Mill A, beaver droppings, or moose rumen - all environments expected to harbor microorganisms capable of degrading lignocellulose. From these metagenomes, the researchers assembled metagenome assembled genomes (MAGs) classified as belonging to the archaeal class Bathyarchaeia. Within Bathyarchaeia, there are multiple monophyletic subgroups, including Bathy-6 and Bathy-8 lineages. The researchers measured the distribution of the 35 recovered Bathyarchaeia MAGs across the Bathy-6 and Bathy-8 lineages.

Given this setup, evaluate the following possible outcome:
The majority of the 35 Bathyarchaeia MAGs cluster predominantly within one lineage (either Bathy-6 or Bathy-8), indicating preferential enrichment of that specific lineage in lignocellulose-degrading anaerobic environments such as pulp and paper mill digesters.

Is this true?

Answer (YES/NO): YES